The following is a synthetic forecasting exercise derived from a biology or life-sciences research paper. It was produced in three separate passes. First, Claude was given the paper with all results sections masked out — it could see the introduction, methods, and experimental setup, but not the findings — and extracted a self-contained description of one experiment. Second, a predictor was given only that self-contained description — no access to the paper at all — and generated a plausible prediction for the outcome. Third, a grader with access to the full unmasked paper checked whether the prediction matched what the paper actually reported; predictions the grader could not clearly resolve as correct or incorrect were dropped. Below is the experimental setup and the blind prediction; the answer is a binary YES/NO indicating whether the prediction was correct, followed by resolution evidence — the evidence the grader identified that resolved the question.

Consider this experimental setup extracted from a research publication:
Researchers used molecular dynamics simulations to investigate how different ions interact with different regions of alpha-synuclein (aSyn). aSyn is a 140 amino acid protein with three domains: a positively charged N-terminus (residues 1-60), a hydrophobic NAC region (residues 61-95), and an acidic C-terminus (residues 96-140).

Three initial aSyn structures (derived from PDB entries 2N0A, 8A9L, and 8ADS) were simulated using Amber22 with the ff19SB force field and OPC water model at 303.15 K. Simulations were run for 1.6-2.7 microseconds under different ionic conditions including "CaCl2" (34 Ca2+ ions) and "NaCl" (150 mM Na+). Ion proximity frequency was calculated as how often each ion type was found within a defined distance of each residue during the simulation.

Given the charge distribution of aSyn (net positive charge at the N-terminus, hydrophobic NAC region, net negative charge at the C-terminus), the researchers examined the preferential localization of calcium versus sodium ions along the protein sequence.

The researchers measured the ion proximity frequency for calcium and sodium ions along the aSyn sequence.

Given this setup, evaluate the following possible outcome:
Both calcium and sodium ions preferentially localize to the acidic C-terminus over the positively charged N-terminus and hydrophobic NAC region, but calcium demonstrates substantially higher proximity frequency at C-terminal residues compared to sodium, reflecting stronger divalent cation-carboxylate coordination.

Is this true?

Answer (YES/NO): NO